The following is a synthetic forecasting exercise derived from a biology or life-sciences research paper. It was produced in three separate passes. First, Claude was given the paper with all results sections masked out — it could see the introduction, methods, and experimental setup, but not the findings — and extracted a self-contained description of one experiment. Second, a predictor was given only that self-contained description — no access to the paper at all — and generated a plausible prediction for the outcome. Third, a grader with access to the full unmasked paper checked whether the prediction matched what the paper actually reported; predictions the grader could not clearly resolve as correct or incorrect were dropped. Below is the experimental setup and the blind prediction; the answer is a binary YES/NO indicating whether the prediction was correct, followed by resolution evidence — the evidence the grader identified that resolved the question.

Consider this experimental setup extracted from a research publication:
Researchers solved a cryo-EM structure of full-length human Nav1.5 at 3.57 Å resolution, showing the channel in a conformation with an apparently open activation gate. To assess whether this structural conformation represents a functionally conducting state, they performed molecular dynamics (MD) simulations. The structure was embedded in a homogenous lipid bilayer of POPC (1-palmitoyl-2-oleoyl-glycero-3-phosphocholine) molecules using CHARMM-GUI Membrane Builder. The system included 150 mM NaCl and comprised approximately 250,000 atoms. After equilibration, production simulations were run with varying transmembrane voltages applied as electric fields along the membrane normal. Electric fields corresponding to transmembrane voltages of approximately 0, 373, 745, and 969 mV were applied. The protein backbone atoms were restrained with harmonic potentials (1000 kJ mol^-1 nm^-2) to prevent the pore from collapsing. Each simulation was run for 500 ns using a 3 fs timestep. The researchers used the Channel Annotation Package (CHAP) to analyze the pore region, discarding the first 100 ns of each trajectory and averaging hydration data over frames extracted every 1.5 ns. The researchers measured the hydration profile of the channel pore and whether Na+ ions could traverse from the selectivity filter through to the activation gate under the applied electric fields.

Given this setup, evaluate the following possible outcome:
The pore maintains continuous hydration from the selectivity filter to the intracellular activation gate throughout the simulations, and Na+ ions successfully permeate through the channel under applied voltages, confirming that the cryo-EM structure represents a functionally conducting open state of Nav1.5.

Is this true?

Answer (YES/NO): NO